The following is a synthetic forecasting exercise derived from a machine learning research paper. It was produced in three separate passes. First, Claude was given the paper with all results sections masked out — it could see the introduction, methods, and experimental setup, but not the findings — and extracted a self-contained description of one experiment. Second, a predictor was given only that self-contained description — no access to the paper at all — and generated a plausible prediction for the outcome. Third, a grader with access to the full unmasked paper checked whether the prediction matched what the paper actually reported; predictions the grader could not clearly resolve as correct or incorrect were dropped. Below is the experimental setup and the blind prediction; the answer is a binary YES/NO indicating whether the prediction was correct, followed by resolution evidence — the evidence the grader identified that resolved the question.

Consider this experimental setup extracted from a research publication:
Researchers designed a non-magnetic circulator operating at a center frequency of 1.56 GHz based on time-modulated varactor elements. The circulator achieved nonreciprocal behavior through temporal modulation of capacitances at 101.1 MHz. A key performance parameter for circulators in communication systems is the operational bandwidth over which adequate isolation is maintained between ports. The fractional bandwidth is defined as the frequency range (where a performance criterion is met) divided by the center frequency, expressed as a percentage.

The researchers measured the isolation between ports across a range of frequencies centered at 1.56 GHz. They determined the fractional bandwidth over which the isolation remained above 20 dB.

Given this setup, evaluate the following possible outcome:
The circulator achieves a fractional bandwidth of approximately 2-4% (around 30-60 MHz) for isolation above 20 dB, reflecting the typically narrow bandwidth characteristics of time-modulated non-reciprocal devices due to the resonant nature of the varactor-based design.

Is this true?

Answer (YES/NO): NO